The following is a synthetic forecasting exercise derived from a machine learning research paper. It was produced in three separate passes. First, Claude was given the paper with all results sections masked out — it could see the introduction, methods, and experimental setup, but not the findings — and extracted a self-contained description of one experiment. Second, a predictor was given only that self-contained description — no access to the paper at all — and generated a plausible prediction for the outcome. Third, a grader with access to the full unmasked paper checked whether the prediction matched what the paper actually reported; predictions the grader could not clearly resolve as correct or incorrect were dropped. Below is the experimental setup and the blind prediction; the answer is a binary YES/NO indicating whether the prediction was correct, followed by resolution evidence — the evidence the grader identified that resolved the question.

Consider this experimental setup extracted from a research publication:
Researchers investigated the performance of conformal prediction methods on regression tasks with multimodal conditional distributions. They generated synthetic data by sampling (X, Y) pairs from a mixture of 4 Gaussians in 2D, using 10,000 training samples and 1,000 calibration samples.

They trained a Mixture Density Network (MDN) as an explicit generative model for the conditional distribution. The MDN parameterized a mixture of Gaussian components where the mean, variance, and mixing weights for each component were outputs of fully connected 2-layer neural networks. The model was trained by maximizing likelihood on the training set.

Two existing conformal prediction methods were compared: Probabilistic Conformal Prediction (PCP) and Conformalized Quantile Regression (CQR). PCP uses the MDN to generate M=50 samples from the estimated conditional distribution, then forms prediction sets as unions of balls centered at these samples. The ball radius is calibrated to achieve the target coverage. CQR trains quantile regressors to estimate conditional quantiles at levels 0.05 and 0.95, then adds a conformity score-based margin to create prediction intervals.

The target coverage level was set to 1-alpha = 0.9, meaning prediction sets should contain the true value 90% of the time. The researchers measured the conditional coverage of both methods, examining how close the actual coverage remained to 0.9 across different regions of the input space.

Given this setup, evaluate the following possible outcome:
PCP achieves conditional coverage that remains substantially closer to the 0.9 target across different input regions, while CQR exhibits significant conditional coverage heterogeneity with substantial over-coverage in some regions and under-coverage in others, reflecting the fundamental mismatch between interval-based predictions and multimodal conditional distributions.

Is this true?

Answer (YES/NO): NO